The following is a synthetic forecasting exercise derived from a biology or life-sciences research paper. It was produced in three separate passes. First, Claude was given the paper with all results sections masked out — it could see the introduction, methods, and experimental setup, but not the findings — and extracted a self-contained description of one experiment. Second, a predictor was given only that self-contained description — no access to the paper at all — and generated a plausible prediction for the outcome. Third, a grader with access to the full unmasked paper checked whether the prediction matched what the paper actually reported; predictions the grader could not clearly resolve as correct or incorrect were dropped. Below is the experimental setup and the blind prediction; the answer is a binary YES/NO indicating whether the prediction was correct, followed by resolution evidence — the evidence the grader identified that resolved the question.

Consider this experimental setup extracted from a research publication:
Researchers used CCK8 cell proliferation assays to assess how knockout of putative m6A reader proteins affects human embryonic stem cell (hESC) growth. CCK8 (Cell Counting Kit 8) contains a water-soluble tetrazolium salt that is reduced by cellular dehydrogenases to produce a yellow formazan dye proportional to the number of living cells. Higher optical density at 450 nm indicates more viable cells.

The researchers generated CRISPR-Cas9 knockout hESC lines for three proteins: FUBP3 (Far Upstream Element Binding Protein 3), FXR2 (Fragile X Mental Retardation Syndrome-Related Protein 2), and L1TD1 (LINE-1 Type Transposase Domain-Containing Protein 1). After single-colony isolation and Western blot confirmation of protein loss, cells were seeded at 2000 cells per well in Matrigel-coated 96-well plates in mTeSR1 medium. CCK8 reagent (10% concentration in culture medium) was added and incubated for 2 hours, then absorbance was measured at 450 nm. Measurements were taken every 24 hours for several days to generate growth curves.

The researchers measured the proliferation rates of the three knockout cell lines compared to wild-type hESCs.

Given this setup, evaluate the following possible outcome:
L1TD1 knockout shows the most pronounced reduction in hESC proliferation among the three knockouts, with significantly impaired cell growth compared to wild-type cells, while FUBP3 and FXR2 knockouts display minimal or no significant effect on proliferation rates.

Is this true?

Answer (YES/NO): NO